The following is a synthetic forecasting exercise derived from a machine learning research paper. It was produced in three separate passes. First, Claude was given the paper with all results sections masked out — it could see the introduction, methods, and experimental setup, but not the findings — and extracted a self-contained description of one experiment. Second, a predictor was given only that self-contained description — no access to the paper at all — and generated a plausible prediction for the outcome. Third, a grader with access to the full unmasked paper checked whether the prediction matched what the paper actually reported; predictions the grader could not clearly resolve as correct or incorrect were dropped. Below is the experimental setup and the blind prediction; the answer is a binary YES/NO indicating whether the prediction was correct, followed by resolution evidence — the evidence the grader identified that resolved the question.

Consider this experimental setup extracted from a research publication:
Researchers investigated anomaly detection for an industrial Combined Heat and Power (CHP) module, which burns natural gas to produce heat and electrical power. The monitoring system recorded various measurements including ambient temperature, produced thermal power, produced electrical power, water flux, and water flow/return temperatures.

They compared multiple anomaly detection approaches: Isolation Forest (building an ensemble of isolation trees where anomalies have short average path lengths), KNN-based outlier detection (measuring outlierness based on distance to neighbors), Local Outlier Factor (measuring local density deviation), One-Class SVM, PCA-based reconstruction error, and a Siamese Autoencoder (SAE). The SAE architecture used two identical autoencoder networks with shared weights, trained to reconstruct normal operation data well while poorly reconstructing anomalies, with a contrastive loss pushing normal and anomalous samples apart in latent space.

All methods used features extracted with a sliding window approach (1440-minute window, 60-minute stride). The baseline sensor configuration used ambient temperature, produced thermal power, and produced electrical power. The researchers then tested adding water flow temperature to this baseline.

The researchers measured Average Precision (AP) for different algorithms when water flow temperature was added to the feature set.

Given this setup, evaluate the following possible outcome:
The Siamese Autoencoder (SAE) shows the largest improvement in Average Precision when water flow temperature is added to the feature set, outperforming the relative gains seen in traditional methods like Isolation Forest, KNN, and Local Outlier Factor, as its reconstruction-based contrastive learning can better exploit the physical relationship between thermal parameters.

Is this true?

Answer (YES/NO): YES